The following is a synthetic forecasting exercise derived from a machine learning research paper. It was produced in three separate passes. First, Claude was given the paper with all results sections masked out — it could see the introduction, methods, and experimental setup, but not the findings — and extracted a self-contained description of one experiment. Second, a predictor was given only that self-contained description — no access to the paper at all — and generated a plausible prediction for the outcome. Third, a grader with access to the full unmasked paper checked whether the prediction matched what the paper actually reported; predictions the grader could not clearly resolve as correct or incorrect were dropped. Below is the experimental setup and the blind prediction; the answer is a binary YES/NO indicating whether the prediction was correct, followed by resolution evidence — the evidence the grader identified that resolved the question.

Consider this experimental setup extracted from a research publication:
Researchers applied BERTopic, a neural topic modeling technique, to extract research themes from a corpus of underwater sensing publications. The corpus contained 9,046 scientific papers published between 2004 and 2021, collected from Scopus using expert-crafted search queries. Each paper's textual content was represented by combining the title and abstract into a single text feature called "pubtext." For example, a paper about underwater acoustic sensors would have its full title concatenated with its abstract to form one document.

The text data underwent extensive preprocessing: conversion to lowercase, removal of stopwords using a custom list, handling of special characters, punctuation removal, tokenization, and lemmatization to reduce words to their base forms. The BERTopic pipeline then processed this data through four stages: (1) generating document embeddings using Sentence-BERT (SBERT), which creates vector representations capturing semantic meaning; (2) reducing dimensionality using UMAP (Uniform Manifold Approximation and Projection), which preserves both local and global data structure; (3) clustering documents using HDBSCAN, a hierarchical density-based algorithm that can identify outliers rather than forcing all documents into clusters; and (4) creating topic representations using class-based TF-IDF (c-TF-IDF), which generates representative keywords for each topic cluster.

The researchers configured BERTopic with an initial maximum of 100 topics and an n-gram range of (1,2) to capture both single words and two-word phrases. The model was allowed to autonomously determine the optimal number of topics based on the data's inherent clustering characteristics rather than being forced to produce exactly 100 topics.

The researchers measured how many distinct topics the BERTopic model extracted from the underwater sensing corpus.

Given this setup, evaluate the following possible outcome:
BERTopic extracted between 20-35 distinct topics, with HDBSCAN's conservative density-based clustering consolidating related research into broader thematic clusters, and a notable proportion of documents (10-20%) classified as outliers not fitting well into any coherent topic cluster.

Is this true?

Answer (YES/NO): NO